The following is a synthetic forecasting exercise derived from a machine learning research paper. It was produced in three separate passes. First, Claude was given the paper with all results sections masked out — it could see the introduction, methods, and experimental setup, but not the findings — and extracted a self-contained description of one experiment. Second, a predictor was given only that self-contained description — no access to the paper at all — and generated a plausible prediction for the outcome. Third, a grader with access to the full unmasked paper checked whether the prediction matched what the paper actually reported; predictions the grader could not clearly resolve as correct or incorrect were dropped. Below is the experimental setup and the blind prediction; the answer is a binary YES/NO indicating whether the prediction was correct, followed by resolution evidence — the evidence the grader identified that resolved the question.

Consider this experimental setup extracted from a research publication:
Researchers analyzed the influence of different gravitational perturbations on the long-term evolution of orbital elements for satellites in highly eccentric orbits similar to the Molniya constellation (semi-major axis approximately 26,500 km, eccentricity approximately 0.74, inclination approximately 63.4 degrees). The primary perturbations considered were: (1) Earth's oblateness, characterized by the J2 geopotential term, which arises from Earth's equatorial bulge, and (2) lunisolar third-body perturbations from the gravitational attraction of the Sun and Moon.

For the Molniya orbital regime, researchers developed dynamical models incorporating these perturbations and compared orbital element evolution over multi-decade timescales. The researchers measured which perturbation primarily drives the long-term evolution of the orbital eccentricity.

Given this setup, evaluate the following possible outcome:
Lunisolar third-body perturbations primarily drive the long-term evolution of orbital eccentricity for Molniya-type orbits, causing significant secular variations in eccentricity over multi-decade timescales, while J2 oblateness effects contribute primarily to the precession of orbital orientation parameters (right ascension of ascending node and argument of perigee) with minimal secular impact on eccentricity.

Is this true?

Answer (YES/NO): YES